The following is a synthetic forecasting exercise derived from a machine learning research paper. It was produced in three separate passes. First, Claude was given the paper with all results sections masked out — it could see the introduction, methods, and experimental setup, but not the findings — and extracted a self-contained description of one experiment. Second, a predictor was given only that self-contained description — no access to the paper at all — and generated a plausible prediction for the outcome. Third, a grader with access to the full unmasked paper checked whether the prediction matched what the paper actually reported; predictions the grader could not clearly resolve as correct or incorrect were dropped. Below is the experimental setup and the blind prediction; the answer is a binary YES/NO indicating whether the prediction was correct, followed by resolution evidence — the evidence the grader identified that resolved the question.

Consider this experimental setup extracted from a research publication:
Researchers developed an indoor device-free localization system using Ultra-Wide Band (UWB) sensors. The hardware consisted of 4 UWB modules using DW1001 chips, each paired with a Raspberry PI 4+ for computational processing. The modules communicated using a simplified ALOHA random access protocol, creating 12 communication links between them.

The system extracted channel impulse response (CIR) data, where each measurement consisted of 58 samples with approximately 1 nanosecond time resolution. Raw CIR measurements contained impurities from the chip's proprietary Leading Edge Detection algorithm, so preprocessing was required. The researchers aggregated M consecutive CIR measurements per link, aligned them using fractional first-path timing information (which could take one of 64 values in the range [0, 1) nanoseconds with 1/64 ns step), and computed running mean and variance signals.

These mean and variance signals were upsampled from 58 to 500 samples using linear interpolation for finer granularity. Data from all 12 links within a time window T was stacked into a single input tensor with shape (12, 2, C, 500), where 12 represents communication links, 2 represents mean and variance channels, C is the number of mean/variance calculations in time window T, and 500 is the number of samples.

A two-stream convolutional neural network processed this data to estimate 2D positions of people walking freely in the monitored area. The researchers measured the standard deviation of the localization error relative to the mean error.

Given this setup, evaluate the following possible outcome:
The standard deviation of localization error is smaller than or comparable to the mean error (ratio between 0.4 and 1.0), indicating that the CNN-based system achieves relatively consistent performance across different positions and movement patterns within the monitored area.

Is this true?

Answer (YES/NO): YES